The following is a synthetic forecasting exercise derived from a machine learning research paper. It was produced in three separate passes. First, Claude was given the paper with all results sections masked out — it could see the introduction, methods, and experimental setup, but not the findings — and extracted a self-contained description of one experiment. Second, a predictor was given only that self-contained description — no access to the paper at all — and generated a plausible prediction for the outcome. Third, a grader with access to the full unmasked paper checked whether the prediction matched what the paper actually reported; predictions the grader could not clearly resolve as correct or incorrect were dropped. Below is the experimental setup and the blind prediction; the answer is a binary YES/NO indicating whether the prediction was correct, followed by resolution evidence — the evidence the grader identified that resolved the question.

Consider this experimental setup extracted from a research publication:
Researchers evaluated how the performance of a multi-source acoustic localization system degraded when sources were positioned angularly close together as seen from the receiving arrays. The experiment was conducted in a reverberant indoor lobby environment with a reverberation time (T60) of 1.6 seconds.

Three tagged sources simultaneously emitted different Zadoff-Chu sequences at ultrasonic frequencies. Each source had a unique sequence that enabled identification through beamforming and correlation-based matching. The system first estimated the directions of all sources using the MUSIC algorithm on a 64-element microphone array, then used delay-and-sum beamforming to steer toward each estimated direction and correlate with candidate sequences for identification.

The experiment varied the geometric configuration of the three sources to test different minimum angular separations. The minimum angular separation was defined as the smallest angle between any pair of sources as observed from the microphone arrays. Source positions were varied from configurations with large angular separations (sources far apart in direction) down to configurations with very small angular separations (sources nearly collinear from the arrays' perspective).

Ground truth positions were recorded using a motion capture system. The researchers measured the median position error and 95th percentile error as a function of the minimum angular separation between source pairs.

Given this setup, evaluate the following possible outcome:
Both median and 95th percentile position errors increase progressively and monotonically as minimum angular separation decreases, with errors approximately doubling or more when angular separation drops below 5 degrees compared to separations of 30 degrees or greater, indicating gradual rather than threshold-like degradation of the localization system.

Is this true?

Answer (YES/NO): NO